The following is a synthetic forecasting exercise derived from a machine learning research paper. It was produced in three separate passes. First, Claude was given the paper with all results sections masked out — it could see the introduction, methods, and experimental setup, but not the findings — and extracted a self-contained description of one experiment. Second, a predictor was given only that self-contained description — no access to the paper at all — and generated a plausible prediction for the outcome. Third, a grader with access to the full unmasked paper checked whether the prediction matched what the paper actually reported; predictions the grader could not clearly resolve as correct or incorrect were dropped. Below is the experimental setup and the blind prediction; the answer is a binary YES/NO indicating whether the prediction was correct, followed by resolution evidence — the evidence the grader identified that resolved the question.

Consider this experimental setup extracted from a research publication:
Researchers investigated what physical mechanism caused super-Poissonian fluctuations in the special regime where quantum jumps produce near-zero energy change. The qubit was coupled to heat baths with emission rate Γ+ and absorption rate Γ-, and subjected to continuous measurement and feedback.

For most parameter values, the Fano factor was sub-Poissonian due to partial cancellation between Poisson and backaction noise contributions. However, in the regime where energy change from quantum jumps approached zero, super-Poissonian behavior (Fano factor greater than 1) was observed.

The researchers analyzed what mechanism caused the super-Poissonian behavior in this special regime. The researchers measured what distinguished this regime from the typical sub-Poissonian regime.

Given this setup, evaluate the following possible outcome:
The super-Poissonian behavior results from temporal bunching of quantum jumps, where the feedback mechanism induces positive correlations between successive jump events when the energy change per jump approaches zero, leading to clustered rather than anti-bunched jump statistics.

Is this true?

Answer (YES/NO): NO